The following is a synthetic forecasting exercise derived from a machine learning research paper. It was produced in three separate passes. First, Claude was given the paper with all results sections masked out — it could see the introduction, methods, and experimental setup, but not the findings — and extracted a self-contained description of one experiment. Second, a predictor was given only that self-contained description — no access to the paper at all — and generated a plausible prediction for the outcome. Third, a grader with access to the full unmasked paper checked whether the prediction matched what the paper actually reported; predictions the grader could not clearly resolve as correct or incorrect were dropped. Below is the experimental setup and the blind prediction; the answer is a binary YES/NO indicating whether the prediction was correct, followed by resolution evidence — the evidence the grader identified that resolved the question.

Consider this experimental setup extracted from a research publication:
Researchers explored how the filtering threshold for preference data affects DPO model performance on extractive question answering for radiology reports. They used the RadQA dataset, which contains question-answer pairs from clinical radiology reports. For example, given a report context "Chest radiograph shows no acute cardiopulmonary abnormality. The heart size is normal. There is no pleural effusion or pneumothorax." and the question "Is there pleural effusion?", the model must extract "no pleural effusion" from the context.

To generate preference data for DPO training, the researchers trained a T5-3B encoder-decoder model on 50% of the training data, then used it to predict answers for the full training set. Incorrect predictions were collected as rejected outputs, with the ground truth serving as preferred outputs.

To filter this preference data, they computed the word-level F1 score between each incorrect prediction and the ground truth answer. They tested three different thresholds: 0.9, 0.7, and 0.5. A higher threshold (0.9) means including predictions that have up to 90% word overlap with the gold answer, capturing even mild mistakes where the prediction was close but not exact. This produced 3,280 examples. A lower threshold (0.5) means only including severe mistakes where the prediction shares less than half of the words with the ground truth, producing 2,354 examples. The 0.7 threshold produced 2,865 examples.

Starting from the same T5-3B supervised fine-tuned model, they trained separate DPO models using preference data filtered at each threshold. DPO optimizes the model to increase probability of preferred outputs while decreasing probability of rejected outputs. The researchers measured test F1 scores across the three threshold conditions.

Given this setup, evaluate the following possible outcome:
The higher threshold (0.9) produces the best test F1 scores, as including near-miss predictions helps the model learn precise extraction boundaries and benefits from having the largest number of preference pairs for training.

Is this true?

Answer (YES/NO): YES